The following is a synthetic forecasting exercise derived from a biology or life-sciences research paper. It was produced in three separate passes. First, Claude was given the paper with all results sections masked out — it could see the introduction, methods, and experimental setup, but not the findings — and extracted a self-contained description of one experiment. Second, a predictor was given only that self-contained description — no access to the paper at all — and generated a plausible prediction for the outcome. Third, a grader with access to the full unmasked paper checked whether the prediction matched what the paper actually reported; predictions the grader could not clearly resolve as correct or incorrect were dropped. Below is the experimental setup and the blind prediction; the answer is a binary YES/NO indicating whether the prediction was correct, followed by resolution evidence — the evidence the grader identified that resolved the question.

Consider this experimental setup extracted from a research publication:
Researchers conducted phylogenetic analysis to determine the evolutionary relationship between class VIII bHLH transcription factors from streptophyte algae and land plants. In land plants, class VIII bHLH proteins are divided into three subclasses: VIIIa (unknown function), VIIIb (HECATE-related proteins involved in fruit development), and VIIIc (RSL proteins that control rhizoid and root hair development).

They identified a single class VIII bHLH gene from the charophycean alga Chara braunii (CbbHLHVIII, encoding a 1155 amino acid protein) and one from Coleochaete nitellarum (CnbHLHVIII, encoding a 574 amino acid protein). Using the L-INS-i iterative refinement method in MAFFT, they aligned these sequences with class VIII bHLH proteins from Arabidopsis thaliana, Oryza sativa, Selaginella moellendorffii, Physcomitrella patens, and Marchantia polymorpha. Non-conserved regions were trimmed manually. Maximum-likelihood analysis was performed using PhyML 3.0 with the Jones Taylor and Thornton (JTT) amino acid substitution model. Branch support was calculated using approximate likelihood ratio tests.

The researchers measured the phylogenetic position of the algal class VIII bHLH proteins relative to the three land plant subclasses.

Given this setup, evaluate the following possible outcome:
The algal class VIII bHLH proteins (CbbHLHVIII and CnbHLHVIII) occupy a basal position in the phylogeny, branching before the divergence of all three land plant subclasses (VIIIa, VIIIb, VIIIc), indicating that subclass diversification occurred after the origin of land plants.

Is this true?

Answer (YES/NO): NO